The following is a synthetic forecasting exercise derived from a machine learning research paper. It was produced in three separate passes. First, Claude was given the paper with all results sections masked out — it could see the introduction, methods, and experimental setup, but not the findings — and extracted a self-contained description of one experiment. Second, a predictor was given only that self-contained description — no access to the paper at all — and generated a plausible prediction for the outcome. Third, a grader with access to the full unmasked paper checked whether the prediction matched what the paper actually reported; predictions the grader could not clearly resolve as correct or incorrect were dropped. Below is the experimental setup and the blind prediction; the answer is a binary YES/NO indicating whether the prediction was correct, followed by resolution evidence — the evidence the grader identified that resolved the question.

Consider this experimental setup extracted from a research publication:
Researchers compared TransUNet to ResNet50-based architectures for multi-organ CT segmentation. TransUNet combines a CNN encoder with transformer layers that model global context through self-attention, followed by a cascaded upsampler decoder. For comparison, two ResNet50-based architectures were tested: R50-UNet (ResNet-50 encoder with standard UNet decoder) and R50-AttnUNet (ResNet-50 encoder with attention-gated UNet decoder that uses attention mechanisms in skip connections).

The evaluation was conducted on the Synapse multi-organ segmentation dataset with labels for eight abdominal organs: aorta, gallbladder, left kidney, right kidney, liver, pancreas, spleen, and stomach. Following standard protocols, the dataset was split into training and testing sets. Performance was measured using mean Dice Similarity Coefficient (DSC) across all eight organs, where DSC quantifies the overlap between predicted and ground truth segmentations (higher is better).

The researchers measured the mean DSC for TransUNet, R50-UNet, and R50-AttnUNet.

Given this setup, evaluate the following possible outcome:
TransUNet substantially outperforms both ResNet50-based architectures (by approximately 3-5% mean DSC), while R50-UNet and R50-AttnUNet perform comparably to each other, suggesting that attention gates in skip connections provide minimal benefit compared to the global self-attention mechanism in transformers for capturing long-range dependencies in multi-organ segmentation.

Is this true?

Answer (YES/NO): NO